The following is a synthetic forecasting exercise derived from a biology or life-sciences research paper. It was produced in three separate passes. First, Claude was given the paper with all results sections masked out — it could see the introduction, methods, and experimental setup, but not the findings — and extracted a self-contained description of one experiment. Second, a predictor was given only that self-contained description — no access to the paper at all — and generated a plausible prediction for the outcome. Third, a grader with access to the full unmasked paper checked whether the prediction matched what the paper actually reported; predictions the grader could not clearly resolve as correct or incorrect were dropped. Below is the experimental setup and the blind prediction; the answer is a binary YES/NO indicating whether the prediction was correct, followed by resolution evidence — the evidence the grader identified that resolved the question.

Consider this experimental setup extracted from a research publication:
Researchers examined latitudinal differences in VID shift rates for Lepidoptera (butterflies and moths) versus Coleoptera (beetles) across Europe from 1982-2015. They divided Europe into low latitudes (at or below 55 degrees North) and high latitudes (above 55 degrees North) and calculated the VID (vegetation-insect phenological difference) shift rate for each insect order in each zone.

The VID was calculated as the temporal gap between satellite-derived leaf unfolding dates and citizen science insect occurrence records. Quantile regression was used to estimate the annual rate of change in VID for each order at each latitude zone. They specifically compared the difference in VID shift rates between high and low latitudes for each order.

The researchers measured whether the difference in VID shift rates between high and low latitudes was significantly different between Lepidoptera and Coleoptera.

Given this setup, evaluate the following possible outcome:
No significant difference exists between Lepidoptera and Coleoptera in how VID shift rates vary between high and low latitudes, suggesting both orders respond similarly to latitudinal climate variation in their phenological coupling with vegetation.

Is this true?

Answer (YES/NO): NO